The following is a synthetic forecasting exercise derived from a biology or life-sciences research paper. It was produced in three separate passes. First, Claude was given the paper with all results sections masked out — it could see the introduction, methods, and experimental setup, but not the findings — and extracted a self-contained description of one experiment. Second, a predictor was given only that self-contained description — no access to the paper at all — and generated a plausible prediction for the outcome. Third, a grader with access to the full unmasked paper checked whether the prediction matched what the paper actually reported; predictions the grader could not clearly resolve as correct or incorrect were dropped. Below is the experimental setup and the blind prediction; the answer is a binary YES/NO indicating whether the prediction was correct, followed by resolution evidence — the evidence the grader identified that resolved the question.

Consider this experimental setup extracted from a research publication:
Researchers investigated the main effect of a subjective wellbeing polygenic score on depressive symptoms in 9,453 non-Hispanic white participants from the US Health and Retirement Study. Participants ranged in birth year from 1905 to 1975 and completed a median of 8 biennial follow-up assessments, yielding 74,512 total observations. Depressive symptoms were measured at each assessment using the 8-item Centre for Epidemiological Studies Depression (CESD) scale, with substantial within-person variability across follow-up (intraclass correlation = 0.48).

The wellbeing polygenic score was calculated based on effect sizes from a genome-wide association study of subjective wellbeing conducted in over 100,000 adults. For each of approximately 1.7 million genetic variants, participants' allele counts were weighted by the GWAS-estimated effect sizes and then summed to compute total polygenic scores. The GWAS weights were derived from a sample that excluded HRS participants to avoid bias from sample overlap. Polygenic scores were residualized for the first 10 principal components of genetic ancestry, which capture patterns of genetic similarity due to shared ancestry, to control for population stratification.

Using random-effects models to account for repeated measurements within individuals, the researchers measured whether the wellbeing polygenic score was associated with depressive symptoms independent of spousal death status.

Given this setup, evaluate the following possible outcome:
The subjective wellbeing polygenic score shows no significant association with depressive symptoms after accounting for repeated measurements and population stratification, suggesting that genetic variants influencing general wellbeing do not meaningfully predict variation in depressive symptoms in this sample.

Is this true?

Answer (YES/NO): NO